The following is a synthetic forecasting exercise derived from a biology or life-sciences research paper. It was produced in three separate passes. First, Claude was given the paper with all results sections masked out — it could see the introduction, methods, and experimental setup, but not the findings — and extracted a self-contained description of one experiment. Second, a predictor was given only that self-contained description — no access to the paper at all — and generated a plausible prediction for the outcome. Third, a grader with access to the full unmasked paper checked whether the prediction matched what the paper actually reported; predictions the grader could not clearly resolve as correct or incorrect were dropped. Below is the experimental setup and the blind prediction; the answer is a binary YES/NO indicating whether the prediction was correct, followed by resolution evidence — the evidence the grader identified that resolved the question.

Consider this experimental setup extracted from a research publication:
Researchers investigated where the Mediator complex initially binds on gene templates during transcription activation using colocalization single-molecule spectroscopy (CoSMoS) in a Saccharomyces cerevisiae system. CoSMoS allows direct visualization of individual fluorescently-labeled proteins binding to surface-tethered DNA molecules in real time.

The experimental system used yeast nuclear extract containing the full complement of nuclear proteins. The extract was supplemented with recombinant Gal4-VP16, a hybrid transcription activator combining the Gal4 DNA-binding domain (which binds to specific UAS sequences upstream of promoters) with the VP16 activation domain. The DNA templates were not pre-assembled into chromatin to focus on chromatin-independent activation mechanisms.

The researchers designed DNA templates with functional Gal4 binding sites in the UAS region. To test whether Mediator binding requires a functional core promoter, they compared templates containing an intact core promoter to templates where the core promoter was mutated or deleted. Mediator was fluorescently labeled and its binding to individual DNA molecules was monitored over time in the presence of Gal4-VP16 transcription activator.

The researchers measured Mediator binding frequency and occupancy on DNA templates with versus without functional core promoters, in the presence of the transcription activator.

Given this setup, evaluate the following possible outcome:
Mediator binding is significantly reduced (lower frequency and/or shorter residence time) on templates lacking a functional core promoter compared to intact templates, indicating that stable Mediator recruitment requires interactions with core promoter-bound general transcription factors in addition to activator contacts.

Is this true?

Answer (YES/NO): YES